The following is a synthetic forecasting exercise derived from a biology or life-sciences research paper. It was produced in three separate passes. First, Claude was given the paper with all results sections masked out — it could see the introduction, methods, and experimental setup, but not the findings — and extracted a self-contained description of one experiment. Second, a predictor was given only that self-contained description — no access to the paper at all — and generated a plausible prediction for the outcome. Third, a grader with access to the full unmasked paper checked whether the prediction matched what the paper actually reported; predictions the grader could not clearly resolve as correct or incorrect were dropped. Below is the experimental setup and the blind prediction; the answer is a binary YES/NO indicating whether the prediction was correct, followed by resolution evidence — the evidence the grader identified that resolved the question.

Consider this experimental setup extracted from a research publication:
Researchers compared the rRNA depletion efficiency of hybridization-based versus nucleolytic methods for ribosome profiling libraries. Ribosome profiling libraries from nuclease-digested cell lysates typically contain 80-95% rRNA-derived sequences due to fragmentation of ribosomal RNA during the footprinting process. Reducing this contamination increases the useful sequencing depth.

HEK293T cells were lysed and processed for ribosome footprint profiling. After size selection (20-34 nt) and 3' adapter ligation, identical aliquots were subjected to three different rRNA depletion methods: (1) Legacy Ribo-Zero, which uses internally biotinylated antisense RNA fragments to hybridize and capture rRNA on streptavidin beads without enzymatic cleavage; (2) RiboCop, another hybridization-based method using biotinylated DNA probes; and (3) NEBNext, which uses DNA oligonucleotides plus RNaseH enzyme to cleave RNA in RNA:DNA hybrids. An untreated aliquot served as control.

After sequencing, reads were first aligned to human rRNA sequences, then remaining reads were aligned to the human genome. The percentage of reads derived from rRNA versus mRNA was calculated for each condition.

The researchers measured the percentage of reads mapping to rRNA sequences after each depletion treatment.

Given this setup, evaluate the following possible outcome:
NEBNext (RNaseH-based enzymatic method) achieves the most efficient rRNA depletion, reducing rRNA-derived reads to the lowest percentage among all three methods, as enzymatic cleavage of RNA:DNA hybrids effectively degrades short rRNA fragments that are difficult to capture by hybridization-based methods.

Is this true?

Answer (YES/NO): NO